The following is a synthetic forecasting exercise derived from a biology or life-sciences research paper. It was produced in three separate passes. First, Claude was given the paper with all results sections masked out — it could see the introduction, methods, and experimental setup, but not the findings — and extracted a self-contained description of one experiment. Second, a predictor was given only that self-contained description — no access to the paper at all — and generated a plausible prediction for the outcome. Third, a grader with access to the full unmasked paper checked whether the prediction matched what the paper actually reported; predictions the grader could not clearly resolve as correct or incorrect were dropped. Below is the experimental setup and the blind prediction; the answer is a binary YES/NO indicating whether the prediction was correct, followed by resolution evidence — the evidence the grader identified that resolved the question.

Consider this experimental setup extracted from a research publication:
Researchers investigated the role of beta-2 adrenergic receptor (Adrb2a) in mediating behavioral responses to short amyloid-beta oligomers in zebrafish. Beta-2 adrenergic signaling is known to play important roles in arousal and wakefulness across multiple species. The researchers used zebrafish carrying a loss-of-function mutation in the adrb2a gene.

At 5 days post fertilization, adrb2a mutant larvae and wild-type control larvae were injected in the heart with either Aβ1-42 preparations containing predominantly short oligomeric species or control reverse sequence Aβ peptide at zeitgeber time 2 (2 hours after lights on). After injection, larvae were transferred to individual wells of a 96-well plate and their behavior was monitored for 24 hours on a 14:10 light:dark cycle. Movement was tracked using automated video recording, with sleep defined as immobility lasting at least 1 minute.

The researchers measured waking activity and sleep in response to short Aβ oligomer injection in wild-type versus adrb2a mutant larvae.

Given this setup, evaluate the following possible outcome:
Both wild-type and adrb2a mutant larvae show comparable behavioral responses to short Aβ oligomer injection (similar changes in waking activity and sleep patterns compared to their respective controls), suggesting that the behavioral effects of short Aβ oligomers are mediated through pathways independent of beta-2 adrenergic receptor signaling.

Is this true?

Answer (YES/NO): NO